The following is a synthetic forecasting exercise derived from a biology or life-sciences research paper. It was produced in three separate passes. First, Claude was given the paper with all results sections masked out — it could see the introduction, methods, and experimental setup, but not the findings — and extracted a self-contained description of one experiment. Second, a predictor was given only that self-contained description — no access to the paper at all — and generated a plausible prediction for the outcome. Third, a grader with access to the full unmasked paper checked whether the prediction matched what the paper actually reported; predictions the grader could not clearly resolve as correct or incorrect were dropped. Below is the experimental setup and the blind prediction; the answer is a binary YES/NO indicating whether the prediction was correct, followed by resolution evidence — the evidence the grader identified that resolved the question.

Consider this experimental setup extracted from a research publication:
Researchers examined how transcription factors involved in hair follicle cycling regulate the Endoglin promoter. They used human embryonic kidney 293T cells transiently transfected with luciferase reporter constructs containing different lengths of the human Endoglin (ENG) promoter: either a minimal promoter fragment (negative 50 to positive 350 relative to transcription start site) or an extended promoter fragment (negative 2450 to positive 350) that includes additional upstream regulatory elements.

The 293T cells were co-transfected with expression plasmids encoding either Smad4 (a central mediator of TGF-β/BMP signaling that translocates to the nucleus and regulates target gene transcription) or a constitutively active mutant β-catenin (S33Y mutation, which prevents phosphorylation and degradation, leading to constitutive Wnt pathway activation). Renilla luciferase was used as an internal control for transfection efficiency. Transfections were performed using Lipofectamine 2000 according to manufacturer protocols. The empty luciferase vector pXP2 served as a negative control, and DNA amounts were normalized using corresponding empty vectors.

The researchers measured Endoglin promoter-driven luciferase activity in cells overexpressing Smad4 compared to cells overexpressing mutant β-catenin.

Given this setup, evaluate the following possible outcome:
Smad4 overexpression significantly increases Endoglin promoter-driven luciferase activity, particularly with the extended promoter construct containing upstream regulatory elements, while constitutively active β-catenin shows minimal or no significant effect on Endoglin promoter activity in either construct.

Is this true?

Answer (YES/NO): NO